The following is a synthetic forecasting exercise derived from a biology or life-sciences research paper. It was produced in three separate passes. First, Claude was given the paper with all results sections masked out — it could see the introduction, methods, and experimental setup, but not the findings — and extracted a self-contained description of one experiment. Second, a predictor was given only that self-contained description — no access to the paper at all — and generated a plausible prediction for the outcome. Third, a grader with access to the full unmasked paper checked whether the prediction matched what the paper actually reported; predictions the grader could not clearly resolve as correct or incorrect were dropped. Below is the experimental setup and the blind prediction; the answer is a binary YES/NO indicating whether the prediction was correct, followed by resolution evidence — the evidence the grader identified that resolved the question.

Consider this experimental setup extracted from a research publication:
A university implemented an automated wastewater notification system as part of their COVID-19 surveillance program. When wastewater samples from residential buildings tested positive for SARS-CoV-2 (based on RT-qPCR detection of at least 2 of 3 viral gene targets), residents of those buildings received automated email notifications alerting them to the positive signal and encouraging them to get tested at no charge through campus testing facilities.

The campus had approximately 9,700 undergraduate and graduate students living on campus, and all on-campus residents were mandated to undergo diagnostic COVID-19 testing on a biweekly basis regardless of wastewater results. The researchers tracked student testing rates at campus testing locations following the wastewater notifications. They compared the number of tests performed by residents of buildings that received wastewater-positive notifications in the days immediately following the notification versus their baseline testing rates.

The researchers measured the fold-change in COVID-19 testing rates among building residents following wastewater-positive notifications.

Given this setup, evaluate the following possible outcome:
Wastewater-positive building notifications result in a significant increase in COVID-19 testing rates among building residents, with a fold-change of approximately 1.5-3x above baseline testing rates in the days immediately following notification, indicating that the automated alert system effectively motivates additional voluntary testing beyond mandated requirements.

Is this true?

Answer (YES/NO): YES